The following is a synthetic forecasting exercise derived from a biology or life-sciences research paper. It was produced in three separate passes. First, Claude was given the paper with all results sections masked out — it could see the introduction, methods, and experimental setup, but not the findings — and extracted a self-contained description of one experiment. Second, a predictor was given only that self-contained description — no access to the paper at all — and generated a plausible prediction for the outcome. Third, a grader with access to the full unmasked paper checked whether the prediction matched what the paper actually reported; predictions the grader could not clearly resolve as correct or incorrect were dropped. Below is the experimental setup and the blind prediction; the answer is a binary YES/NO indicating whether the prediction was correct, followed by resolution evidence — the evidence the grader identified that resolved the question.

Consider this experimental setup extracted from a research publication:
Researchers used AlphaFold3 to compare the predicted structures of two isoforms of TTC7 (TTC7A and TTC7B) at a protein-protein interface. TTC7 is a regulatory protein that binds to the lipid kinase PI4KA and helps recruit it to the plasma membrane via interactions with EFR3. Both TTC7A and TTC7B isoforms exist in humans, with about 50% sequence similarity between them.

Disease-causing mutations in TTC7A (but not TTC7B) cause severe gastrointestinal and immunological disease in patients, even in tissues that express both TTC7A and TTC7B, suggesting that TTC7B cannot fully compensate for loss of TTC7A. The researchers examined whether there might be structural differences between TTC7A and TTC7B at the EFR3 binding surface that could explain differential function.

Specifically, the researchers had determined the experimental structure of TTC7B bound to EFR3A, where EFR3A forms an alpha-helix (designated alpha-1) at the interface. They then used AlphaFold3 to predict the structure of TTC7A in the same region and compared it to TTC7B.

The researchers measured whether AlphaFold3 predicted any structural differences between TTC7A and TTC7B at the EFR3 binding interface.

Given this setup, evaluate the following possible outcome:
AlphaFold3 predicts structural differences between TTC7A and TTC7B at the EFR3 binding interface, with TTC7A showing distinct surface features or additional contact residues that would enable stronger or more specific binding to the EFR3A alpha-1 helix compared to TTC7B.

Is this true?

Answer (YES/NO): NO